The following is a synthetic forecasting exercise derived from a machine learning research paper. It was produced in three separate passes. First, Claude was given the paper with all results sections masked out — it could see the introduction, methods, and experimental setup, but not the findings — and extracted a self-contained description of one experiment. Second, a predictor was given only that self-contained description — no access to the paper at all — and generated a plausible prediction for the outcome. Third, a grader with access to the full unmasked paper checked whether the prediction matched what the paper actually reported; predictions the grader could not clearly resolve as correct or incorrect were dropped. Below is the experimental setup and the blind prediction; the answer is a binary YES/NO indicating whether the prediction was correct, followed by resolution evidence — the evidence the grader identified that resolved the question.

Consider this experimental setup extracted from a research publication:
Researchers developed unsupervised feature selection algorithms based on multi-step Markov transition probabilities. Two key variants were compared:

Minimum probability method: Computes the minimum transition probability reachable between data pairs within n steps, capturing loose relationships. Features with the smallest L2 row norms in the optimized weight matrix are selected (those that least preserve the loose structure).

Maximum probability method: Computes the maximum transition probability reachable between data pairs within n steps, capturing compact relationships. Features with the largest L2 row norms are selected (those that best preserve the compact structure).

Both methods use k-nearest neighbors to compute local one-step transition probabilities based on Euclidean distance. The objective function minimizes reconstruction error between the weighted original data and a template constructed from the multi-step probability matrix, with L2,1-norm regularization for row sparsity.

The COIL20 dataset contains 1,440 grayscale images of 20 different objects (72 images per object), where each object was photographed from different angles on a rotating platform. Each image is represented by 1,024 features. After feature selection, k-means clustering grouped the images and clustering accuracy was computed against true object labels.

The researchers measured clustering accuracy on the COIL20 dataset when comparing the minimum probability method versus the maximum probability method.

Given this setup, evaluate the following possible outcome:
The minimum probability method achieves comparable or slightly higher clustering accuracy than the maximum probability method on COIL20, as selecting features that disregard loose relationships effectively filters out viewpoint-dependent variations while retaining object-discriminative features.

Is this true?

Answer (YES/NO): NO